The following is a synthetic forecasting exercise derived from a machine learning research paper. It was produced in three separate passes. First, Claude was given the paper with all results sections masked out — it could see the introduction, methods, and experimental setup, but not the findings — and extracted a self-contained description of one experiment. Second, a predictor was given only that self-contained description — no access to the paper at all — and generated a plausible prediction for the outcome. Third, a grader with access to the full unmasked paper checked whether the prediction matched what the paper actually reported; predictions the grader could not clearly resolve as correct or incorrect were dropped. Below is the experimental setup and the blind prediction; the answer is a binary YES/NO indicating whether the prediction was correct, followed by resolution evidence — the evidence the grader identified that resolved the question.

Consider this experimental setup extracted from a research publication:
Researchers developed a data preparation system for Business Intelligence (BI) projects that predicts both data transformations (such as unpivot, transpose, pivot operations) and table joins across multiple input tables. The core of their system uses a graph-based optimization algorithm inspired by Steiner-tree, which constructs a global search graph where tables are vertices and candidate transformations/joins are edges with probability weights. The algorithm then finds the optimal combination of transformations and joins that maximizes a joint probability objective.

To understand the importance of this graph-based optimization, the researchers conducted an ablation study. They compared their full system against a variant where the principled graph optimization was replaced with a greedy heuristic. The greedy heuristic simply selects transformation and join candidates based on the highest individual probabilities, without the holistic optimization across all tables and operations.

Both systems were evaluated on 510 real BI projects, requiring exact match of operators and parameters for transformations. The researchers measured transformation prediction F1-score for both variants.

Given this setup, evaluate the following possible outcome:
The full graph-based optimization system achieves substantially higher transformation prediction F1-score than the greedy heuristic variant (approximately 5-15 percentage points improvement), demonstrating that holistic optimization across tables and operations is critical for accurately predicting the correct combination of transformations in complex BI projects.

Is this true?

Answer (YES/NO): YES